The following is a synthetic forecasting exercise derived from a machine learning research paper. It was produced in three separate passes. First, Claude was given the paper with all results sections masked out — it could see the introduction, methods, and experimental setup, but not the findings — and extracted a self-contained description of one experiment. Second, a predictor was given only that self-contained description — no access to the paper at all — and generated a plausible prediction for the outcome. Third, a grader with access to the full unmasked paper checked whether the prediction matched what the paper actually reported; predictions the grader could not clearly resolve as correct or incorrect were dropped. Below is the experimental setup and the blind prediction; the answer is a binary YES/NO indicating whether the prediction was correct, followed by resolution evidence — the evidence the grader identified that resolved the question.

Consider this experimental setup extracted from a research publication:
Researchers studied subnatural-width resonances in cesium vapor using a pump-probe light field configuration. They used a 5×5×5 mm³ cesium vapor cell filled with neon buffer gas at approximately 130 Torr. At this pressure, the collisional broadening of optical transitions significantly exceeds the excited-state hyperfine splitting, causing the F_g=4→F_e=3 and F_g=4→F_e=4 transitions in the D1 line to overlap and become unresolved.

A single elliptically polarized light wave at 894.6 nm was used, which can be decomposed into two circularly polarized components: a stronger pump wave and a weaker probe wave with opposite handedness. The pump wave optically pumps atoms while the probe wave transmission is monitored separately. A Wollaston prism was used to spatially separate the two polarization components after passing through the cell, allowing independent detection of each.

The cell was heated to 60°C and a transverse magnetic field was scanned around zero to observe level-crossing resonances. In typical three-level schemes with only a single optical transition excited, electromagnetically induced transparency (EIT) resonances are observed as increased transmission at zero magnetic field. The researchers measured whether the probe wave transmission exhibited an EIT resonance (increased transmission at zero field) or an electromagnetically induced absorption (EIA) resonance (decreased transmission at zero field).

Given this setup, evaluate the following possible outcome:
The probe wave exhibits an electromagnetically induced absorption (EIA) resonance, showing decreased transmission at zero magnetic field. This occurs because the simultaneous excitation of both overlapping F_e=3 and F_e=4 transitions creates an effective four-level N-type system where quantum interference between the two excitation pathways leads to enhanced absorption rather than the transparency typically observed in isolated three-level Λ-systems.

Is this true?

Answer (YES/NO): YES